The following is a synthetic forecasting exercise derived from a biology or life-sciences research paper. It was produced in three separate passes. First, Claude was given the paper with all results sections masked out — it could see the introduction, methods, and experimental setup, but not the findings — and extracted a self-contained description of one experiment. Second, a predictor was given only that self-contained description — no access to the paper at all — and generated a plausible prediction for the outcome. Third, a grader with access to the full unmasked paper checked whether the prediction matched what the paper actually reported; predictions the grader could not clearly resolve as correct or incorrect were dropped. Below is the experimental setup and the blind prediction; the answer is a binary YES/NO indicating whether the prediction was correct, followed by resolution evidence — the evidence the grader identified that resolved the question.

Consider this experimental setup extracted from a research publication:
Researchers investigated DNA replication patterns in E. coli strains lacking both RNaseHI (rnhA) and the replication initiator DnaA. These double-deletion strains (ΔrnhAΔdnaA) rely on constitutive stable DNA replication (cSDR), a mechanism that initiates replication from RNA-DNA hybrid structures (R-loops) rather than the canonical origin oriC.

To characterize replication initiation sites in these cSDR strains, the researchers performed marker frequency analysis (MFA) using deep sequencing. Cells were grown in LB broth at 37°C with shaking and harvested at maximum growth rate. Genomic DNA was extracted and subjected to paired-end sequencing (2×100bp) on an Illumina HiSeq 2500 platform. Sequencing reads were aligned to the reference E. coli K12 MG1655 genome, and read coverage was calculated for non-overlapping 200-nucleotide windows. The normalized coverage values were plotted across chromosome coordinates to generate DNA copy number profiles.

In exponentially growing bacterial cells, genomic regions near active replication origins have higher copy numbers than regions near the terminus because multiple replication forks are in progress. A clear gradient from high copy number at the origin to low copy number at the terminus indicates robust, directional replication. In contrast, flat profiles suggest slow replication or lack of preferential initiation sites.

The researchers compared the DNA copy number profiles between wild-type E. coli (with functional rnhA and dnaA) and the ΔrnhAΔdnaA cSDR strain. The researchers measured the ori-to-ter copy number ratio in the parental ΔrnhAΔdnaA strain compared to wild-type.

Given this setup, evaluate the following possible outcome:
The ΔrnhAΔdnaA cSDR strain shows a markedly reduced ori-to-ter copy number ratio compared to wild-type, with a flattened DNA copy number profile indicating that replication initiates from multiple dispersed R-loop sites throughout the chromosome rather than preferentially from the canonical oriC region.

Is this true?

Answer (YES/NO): NO